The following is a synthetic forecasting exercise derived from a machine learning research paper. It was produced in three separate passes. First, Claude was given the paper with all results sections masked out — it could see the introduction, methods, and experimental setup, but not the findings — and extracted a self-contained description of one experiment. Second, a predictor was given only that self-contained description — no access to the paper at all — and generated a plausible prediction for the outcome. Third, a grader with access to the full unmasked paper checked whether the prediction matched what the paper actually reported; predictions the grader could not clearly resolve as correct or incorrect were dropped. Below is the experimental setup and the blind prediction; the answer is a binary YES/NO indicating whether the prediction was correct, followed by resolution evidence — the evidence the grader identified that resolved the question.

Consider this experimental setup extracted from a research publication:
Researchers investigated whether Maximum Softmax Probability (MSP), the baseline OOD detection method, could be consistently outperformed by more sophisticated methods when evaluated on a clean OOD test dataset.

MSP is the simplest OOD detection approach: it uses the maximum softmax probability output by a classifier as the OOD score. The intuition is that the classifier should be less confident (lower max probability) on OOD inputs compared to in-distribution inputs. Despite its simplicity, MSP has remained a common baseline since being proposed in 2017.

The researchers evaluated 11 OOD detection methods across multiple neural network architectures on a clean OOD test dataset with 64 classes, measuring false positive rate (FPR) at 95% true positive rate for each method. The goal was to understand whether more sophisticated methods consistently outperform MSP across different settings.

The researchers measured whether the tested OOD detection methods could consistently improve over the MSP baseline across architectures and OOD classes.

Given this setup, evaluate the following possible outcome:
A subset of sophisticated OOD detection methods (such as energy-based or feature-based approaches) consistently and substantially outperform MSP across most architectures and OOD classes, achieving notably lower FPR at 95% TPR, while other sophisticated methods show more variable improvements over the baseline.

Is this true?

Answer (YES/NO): NO